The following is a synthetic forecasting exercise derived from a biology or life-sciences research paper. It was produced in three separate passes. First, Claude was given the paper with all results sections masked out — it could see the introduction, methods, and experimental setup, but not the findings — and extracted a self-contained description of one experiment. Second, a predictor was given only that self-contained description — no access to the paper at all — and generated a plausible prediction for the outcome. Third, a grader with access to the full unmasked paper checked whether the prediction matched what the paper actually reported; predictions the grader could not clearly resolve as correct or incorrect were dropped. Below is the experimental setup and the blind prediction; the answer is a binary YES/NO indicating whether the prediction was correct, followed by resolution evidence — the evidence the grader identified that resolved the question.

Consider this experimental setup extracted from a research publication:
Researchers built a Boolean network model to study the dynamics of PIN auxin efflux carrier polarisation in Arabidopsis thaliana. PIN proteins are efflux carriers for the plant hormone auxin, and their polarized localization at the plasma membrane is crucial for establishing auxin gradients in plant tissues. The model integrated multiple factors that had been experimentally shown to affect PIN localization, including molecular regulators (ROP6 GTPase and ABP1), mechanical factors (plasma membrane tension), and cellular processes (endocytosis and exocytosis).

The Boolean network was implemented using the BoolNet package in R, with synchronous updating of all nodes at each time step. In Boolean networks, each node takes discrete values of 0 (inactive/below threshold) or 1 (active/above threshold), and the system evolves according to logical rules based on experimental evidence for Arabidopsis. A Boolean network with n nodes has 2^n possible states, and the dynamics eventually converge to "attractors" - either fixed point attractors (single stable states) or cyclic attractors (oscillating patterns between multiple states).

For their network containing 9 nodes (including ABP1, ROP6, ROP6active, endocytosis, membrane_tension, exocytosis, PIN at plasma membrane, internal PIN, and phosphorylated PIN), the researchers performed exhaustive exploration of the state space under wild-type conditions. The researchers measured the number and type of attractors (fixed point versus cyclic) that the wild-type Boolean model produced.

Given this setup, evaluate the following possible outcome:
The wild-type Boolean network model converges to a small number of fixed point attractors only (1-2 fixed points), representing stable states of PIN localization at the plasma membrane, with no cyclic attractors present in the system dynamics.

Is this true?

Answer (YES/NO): NO